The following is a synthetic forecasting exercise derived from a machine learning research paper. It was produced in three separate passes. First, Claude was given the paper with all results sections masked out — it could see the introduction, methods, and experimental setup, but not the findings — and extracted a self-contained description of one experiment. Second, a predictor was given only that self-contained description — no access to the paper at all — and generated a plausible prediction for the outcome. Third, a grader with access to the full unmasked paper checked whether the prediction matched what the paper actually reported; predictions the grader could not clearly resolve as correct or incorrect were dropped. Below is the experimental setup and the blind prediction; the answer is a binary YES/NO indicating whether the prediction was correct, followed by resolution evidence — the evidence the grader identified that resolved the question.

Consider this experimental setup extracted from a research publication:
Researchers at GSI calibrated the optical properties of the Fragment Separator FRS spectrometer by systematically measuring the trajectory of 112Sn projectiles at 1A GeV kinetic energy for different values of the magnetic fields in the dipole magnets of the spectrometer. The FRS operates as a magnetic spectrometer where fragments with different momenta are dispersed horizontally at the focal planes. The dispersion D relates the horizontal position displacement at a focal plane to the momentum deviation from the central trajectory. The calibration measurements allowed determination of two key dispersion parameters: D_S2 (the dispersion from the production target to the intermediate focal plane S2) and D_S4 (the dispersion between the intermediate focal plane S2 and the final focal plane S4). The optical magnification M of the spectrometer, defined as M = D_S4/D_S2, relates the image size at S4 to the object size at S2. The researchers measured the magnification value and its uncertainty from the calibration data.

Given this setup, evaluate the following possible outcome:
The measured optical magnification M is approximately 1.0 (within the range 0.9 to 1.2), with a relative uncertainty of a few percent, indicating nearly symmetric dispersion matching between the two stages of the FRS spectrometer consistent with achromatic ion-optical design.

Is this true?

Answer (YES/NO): NO